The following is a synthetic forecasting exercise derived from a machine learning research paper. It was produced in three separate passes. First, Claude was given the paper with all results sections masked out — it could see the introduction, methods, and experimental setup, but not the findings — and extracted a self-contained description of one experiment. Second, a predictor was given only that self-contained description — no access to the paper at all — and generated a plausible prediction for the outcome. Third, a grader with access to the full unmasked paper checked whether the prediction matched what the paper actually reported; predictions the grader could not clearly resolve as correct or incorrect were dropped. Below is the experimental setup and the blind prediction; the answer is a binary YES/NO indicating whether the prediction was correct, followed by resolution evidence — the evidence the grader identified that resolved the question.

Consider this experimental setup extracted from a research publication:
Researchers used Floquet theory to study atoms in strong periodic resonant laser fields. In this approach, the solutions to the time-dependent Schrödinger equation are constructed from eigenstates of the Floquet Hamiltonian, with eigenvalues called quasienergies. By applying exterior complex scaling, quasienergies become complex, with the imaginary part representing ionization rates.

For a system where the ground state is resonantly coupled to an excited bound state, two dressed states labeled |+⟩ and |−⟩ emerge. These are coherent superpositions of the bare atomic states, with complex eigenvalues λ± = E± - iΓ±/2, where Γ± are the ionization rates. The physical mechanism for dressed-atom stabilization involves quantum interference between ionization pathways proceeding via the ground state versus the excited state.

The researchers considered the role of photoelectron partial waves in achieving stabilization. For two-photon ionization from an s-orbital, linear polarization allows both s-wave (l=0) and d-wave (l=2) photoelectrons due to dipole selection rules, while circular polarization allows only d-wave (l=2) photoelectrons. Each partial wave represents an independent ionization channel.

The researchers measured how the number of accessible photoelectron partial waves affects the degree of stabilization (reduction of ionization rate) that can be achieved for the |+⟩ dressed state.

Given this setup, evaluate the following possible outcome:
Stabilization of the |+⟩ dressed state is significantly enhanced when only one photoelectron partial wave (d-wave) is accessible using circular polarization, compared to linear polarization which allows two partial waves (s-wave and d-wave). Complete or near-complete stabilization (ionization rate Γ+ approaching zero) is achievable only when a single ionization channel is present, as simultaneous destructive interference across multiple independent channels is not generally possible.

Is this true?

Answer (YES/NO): YES